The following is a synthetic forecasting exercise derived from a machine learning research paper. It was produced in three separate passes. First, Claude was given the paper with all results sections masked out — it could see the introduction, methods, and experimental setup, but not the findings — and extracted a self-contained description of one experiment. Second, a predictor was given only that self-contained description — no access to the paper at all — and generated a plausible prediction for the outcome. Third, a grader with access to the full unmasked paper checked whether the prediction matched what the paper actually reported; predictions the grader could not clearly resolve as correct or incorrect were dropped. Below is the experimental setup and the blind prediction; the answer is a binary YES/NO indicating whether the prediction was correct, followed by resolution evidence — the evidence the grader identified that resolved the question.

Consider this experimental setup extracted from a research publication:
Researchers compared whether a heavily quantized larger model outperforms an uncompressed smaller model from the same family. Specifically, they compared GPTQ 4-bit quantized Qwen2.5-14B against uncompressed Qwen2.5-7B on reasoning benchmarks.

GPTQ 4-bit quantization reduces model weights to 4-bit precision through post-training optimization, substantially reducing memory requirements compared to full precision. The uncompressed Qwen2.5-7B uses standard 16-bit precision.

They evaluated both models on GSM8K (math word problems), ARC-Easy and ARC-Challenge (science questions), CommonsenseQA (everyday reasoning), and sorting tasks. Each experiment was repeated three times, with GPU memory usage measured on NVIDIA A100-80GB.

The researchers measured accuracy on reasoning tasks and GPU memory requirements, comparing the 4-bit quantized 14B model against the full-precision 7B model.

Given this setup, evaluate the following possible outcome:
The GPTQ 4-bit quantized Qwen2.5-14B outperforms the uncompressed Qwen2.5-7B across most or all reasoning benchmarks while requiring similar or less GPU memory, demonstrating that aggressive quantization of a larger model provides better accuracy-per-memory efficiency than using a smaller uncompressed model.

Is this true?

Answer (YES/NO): YES